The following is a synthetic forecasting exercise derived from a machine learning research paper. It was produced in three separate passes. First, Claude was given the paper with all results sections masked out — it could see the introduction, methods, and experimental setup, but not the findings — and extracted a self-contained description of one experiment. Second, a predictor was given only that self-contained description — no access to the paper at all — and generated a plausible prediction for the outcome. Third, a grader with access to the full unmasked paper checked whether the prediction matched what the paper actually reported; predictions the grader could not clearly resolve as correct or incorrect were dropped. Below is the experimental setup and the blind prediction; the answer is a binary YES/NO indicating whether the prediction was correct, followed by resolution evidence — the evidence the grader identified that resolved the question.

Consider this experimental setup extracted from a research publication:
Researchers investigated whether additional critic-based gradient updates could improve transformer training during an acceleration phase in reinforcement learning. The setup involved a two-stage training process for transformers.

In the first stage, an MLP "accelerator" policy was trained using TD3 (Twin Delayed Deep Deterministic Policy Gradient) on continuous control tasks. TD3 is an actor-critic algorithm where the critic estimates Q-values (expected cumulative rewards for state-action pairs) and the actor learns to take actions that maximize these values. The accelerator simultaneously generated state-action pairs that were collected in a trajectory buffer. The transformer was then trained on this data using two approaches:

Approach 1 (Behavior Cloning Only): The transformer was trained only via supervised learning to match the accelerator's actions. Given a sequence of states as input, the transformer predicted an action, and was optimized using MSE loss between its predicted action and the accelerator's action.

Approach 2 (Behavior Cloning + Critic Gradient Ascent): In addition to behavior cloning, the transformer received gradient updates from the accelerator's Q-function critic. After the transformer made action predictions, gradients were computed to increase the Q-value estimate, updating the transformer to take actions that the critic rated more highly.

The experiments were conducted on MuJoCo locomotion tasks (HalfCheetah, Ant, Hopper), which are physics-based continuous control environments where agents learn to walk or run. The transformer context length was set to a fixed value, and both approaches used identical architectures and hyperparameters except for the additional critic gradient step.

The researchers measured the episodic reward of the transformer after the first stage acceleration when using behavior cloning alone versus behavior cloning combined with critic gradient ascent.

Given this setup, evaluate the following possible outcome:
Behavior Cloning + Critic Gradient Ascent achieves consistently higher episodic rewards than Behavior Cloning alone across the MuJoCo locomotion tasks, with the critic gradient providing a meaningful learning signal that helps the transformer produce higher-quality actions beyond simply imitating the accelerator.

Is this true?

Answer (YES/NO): NO